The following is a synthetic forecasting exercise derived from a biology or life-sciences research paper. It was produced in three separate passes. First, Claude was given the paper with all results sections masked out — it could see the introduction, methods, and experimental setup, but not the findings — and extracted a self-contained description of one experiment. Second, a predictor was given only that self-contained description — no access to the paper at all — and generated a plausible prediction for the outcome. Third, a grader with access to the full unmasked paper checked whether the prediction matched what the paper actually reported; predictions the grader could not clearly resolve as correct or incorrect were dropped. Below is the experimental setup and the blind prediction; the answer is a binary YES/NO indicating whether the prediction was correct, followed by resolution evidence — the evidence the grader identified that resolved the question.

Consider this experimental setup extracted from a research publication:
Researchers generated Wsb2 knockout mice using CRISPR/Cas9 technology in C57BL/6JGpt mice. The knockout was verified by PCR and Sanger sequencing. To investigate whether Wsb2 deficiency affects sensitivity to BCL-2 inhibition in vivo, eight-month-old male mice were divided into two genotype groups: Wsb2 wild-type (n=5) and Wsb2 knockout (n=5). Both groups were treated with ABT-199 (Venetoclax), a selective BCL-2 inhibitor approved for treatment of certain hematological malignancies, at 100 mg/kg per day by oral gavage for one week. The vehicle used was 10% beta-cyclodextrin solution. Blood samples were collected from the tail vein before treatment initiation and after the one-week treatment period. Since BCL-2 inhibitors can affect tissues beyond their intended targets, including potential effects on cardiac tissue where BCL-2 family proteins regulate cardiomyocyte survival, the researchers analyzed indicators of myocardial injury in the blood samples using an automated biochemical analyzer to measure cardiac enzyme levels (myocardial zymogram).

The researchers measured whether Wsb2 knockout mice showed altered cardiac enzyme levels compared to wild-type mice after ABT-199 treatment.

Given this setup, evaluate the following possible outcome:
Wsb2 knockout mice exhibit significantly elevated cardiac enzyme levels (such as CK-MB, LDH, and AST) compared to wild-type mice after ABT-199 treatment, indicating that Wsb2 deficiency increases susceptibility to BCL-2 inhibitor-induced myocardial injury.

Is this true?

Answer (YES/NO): YES